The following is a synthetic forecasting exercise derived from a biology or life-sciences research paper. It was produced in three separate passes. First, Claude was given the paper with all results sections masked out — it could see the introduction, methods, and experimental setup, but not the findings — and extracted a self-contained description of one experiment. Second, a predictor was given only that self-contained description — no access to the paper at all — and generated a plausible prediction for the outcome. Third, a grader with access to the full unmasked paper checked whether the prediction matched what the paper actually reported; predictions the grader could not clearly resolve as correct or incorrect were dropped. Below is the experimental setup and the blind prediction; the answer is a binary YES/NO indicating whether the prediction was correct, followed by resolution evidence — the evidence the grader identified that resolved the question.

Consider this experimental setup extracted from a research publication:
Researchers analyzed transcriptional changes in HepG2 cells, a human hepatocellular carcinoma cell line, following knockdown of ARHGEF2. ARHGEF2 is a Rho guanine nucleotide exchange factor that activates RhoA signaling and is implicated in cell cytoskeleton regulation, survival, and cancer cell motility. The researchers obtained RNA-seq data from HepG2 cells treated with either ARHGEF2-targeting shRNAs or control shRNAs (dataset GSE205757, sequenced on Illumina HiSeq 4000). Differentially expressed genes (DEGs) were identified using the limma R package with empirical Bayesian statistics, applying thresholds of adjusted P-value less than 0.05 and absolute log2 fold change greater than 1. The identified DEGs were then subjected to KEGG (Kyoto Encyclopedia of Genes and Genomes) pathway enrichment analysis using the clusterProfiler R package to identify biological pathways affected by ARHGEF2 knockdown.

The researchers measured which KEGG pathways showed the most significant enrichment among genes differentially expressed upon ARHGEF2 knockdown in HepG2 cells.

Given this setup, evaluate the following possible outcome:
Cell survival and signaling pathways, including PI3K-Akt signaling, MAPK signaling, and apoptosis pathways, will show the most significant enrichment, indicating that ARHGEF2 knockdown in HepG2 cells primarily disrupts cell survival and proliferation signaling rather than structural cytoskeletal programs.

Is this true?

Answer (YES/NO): NO